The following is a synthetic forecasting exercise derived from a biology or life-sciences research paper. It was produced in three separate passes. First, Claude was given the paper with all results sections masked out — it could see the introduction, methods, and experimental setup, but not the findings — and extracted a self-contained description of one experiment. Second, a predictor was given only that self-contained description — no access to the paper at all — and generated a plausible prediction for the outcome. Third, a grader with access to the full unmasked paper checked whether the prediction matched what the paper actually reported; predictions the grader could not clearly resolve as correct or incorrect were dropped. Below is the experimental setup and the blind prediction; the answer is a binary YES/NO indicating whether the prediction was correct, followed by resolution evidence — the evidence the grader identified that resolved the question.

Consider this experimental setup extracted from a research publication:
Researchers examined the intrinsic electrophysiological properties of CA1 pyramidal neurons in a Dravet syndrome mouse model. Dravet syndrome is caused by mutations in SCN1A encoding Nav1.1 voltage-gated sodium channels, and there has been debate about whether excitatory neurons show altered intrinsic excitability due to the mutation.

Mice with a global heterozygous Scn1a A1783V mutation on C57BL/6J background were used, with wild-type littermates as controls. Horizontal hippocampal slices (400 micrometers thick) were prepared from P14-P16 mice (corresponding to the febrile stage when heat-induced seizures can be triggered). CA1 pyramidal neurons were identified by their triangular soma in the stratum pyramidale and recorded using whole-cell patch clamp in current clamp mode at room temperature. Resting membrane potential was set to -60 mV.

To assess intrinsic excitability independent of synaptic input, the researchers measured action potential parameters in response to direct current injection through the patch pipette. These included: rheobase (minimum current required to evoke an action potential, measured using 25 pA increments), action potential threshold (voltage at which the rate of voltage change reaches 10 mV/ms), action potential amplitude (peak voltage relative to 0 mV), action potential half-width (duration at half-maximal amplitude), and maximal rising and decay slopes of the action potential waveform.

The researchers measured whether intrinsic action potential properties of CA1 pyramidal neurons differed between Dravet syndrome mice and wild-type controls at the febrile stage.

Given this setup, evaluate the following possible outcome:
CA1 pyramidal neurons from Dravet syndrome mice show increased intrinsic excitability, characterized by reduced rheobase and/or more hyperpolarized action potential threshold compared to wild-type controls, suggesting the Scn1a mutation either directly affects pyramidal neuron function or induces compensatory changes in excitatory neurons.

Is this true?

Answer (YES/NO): NO